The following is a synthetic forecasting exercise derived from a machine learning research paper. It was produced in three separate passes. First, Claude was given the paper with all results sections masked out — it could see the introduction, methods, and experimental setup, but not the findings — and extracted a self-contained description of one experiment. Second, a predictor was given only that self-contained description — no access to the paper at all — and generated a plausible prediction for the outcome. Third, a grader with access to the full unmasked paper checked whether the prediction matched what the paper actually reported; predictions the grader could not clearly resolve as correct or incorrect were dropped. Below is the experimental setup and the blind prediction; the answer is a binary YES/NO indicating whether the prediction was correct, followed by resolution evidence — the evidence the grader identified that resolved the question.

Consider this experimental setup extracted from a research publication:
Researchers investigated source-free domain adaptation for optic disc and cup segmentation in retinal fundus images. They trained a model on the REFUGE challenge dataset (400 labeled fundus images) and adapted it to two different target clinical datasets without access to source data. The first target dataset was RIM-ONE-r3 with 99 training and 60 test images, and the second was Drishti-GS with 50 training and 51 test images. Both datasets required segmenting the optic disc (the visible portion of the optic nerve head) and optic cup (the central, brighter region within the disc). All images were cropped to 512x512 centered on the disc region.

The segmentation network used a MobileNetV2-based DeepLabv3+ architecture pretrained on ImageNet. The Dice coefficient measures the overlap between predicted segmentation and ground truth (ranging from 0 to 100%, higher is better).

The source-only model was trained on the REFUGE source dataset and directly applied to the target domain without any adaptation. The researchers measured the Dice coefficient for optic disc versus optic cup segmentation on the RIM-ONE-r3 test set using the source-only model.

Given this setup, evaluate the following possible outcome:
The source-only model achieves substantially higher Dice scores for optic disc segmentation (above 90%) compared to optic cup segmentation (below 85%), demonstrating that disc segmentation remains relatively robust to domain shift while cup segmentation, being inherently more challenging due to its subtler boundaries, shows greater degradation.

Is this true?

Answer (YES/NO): NO